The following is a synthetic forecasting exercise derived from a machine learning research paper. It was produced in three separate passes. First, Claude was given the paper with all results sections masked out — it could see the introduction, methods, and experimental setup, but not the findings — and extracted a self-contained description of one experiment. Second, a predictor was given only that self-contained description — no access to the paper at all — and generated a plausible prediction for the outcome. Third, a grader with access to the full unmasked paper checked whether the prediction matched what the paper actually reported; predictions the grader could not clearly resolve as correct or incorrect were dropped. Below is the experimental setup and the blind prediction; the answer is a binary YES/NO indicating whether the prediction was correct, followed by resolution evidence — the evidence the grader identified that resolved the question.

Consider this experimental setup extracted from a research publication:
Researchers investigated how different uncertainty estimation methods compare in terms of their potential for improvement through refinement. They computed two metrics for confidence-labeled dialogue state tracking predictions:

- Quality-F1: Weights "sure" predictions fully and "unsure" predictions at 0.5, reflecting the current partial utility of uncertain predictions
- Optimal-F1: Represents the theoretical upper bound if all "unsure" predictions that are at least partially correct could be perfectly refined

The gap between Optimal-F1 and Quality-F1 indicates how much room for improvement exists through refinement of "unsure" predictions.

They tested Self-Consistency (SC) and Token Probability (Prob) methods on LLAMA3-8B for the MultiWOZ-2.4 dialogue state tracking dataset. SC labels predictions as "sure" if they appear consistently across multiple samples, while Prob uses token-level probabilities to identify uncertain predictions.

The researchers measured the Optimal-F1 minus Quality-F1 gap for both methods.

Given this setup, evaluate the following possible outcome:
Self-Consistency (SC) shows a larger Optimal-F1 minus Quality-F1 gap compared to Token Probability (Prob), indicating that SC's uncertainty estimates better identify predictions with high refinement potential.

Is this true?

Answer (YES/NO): NO